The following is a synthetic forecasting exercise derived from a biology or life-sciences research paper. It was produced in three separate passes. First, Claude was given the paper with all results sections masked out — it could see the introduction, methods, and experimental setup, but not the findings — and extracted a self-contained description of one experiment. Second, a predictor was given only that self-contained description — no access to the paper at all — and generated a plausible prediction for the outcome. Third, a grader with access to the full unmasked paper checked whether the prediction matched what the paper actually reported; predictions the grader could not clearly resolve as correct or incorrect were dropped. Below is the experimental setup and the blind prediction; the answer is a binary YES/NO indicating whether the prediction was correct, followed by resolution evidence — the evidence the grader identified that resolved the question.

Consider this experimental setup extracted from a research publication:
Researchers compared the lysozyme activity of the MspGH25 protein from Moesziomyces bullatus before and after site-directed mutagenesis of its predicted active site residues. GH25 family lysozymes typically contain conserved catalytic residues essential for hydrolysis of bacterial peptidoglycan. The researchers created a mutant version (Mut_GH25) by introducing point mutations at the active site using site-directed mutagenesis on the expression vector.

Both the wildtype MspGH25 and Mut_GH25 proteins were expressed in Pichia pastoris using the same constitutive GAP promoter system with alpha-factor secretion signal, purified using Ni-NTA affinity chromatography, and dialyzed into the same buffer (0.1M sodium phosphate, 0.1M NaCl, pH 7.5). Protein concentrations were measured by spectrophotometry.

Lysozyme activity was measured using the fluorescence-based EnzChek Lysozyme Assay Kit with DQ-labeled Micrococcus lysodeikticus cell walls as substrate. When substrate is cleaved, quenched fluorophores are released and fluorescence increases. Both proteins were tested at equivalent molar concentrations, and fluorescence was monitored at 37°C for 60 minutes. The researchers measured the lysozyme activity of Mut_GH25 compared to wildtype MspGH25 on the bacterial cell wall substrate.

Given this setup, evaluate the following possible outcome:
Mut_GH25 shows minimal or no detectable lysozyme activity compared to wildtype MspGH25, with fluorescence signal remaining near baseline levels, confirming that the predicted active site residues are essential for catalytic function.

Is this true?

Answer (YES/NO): YES